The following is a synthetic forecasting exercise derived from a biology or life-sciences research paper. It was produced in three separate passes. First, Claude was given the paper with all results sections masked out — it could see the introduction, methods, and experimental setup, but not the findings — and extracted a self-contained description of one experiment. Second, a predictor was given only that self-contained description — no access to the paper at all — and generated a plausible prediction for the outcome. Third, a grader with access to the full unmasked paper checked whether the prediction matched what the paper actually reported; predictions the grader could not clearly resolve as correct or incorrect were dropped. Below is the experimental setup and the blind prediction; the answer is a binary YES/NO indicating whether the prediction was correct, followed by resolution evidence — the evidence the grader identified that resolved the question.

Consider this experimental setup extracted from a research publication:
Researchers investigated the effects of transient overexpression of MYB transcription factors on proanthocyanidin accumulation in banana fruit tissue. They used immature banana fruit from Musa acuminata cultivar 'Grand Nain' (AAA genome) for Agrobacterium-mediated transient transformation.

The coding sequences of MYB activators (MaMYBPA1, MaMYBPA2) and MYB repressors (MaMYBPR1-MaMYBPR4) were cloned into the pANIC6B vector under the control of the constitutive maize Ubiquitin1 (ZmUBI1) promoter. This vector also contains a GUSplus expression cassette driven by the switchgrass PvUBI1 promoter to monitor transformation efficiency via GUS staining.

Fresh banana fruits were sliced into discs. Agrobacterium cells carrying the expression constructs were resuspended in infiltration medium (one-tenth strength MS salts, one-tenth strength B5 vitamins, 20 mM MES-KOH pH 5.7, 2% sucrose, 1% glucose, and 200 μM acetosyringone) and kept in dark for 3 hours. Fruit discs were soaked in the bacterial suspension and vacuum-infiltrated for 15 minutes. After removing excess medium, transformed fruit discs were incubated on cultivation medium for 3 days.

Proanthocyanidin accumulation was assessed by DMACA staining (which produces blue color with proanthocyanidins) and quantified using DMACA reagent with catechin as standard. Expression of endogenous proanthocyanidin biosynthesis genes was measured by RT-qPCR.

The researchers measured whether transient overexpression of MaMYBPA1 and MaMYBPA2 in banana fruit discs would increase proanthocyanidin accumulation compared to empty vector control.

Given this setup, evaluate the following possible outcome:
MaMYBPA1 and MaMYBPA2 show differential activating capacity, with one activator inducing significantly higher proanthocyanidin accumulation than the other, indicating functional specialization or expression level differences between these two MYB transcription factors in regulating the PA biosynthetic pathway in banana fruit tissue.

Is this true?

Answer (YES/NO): NO